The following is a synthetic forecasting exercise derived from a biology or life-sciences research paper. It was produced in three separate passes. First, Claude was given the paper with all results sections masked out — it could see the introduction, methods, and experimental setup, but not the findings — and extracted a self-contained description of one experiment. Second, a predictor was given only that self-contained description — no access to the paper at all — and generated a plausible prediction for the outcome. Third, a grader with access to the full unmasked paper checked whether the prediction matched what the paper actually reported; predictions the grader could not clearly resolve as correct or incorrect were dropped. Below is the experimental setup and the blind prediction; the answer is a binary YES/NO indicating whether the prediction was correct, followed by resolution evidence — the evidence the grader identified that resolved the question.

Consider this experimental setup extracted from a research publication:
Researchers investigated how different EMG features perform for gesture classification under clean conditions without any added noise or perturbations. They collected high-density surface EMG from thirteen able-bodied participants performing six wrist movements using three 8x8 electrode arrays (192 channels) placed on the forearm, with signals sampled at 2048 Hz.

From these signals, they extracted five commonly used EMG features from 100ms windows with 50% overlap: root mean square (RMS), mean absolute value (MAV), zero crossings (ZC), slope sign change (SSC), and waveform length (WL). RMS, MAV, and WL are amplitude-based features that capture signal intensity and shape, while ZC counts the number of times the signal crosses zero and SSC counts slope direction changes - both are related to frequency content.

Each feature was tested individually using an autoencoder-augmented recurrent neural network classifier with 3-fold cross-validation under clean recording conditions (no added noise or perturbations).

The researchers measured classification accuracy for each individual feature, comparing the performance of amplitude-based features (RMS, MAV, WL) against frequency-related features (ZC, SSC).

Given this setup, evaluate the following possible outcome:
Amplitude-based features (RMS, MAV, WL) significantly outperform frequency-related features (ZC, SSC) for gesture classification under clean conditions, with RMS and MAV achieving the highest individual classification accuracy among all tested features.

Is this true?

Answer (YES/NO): NO